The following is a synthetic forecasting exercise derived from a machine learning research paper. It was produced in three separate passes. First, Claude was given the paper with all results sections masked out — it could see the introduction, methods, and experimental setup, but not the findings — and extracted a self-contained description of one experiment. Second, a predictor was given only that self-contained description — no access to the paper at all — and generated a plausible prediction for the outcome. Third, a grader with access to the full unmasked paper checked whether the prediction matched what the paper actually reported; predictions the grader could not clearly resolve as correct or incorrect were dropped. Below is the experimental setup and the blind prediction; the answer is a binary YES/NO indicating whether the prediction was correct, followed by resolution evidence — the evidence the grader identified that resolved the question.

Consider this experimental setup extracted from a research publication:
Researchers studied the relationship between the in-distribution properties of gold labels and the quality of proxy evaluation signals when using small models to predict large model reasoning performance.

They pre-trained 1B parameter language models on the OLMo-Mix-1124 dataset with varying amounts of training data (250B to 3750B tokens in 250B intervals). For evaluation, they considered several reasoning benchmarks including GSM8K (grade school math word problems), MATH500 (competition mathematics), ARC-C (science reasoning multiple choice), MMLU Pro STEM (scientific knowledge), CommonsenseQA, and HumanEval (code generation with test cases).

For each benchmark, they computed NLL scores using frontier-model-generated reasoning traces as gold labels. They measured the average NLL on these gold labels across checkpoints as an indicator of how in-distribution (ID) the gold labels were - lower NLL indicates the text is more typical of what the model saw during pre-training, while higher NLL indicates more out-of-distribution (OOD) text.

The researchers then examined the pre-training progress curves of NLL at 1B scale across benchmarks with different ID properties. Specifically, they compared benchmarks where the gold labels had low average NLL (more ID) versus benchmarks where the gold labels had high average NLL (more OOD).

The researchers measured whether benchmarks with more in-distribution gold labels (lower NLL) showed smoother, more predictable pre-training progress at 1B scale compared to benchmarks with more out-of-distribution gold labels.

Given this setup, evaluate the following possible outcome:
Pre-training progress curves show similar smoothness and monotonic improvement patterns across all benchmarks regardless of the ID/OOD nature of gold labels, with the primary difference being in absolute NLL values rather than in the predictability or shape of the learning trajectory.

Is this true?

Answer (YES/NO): NO